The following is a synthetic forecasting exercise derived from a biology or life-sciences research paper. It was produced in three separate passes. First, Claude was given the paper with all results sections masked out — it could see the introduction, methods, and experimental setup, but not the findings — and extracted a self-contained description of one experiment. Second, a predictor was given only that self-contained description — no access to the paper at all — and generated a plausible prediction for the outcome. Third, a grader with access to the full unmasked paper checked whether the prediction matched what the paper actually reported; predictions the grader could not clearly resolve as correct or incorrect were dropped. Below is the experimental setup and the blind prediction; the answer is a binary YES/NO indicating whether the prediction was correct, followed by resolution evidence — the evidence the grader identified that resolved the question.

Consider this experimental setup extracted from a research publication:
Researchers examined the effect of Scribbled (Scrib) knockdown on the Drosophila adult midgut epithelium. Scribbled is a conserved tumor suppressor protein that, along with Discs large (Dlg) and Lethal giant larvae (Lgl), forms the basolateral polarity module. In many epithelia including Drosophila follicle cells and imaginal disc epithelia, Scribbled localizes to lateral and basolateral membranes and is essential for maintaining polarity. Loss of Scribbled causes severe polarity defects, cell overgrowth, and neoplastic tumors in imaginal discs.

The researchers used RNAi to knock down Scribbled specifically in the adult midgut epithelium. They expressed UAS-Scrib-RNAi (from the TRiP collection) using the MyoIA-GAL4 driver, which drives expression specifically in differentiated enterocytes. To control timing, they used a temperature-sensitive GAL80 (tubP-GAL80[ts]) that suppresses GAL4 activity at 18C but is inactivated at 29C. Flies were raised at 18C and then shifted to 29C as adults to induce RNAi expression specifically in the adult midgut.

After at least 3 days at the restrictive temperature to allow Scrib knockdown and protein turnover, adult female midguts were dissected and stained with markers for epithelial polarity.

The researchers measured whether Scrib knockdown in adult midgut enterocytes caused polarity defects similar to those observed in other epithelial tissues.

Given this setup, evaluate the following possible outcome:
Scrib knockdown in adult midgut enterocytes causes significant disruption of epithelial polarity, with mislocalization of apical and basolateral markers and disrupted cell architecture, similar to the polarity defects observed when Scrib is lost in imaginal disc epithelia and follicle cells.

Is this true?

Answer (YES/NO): NO